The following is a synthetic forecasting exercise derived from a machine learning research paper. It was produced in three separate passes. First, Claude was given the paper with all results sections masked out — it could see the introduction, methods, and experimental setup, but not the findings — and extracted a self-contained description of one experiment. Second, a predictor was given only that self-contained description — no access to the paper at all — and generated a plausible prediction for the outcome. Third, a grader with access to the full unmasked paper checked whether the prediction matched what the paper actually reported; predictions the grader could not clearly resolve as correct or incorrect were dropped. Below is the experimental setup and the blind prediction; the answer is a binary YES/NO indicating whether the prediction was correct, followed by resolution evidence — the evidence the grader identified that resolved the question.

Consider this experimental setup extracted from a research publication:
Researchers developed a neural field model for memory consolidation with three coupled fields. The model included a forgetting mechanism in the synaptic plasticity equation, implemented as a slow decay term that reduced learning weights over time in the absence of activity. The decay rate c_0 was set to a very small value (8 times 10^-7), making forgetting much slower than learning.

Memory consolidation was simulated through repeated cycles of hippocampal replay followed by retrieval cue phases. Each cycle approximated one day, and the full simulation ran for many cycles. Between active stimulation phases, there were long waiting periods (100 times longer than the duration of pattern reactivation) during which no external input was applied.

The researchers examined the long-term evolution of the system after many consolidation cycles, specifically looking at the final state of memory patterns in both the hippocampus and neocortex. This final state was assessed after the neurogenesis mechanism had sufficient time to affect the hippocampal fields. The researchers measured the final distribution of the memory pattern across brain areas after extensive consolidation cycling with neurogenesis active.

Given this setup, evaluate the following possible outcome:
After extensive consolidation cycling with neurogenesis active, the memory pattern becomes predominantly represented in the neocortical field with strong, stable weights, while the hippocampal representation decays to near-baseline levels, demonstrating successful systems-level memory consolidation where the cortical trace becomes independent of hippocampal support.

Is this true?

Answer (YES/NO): YES